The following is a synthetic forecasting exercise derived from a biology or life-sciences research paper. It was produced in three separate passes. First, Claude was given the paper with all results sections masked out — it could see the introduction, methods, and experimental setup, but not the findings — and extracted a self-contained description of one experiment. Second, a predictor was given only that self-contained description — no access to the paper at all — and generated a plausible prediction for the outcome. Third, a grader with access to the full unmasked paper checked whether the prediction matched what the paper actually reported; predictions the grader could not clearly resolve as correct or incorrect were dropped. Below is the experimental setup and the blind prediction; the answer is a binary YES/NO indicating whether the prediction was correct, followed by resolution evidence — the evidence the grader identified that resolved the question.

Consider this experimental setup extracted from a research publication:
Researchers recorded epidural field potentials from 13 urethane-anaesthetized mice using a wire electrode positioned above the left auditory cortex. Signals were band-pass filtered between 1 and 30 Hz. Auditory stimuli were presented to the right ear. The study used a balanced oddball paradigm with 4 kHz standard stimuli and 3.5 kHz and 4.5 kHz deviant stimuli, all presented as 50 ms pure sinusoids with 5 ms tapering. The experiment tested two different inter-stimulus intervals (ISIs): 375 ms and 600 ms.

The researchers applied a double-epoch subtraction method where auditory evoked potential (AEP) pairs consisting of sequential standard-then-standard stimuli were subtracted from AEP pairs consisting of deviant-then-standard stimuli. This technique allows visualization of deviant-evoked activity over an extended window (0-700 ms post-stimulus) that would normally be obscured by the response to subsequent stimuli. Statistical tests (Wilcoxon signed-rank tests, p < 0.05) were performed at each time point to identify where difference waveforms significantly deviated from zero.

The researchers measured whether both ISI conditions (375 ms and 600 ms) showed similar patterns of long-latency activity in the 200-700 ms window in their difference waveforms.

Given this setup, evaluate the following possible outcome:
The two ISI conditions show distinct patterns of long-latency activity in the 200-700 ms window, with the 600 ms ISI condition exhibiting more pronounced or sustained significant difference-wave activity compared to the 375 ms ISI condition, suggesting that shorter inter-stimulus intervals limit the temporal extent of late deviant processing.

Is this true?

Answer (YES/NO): NO